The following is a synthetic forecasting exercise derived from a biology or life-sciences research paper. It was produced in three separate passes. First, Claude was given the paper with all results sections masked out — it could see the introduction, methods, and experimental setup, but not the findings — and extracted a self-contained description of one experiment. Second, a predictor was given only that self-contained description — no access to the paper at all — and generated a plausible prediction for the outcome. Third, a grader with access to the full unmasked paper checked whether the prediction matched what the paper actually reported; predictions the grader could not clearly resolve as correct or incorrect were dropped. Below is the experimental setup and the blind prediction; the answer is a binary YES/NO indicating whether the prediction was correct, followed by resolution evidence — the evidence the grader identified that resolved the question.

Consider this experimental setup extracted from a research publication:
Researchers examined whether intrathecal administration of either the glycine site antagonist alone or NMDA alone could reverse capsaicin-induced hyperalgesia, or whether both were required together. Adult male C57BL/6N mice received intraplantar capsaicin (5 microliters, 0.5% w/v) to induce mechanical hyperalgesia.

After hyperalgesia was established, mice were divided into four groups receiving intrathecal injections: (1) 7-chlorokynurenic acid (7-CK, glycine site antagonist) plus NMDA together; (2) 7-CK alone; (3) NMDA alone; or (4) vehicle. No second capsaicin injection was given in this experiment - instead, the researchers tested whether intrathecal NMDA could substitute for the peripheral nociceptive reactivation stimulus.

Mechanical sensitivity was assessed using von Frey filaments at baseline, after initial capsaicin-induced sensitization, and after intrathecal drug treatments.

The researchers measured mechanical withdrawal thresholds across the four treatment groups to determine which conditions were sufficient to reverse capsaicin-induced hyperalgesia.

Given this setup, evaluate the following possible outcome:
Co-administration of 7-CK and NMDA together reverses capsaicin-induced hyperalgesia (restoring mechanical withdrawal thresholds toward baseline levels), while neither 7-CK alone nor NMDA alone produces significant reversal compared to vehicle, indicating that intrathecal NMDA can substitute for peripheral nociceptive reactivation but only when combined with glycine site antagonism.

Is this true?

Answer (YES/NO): YES